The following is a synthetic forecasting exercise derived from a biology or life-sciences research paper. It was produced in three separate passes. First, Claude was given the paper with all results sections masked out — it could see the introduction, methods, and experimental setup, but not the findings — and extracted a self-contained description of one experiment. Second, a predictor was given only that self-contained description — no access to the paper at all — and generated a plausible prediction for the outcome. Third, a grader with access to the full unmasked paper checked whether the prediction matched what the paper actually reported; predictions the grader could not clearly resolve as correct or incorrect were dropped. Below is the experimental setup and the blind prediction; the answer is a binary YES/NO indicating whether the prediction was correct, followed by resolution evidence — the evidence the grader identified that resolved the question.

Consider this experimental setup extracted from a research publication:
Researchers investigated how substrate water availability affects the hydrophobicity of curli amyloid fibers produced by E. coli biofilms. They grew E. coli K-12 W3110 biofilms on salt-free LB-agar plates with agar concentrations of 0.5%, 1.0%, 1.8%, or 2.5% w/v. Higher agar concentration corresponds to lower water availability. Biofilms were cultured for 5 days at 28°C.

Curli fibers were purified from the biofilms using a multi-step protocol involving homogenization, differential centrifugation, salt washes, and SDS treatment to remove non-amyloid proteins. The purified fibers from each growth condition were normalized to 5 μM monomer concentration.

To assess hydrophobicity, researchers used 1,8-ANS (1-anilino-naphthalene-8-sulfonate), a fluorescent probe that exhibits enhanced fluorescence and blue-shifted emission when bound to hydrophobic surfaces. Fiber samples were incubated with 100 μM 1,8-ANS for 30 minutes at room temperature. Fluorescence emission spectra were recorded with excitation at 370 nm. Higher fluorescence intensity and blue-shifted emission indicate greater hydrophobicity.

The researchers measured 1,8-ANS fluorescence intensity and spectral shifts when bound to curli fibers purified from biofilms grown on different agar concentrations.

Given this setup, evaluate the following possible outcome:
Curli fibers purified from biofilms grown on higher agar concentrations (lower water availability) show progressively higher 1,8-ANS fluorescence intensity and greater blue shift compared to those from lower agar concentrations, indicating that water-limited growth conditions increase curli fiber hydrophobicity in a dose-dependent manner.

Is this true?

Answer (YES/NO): NO